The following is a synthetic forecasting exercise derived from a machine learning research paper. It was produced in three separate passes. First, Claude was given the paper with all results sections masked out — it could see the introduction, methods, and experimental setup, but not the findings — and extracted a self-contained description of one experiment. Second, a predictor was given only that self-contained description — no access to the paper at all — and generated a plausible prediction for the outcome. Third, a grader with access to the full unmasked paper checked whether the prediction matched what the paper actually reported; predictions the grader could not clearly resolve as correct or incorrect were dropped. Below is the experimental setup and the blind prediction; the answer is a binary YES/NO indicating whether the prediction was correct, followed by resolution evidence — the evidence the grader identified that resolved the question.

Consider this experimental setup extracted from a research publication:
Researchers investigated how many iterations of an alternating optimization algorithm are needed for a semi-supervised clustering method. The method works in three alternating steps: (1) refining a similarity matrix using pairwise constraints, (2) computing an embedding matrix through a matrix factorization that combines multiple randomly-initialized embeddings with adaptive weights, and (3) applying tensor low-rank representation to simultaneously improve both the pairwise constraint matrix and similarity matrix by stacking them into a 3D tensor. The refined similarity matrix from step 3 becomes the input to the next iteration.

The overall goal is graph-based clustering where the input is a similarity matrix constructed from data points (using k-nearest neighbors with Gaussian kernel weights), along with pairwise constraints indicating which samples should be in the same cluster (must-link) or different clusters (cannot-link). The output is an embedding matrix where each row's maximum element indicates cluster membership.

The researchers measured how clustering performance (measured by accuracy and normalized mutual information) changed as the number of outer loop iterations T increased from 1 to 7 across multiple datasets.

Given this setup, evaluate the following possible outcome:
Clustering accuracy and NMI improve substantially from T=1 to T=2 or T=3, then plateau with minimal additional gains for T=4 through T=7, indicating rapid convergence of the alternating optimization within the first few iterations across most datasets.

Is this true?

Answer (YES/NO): NO